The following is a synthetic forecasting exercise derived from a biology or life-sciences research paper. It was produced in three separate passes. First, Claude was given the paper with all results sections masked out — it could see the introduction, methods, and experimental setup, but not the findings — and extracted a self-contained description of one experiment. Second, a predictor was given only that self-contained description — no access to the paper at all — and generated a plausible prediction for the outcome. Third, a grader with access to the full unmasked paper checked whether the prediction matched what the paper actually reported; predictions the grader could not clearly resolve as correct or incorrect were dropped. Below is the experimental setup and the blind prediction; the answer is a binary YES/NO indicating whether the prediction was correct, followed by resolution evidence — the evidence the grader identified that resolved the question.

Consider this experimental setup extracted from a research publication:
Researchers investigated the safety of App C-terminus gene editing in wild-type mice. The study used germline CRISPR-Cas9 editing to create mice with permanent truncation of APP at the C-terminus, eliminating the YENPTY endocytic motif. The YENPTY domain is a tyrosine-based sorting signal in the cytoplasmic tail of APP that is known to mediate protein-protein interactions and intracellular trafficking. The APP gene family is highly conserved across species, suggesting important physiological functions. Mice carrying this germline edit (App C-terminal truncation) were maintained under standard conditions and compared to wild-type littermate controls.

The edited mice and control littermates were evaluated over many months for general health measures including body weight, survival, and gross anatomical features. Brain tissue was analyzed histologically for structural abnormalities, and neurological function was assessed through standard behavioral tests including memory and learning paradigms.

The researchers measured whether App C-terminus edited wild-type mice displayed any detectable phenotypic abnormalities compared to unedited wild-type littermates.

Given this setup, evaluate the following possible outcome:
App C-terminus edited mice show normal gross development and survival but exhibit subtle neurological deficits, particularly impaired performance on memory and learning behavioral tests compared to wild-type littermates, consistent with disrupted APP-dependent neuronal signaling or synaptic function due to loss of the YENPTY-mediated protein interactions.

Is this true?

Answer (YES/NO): NO